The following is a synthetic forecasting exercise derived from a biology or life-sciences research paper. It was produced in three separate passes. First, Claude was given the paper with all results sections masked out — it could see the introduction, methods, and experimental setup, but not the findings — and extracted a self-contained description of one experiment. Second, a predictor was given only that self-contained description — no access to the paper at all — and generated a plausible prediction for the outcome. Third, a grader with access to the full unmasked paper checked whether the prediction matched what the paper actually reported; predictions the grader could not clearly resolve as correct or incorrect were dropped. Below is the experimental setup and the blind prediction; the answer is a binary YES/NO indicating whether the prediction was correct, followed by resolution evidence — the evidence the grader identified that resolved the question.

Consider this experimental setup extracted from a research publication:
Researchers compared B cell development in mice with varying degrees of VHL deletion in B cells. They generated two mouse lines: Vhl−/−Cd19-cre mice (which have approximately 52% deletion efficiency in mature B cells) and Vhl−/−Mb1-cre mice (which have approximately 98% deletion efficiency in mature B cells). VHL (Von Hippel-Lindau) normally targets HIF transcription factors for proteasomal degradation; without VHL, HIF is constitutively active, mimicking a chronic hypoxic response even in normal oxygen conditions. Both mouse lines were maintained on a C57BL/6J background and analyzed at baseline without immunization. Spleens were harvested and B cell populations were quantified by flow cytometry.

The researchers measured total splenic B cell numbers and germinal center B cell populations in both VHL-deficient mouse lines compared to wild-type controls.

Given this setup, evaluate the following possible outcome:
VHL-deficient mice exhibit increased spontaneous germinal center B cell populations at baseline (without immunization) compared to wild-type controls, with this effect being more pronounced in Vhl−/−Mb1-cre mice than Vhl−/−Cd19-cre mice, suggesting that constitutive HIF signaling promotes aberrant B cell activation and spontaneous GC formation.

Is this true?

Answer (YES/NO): NO